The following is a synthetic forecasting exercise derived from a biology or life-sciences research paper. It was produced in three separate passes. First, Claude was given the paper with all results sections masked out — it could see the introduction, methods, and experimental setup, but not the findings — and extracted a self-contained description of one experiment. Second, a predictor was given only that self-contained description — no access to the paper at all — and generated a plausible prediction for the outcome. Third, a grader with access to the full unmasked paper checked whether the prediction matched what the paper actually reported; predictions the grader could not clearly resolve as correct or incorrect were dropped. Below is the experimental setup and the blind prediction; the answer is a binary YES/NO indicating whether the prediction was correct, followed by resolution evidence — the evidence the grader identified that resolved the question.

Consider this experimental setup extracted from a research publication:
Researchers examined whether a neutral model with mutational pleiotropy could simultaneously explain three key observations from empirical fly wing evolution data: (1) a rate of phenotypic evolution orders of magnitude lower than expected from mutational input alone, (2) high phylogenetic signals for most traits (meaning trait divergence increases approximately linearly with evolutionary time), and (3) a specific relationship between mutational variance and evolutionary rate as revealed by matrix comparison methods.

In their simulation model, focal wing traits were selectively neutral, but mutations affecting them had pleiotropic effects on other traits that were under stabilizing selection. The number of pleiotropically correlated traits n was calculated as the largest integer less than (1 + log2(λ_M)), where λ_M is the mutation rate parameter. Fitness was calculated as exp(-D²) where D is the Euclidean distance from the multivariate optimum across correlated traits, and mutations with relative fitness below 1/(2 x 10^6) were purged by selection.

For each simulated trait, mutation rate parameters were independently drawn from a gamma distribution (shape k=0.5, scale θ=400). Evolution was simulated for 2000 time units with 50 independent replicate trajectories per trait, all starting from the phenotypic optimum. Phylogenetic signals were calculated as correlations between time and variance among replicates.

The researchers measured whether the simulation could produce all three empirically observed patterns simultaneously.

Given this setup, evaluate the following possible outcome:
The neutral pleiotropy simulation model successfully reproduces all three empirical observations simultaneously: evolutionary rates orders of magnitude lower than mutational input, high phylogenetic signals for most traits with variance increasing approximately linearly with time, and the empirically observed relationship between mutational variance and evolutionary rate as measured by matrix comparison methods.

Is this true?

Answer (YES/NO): YES